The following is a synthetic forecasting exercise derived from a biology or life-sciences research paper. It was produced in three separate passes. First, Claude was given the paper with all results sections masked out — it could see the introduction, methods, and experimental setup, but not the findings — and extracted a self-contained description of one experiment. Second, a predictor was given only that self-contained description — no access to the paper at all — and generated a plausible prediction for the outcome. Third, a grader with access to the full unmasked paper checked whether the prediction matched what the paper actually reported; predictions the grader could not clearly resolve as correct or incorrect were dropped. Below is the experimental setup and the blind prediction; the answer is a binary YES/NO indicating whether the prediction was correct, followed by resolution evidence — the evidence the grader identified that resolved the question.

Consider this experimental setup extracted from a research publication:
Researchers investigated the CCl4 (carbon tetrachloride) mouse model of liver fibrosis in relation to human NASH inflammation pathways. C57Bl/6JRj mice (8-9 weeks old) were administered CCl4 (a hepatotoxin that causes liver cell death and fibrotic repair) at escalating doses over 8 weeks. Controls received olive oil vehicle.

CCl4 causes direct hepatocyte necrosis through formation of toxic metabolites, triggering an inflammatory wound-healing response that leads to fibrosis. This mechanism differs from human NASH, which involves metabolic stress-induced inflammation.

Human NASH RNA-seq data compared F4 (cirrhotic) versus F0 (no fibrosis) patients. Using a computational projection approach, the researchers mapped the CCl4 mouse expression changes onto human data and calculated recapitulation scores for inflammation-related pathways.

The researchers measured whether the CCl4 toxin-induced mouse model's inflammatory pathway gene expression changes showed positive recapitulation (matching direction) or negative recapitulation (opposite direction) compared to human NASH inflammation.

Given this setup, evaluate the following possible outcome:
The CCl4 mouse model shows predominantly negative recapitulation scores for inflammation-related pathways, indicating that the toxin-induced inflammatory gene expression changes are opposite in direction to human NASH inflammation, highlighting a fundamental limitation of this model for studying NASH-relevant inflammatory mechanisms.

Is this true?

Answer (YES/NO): NO